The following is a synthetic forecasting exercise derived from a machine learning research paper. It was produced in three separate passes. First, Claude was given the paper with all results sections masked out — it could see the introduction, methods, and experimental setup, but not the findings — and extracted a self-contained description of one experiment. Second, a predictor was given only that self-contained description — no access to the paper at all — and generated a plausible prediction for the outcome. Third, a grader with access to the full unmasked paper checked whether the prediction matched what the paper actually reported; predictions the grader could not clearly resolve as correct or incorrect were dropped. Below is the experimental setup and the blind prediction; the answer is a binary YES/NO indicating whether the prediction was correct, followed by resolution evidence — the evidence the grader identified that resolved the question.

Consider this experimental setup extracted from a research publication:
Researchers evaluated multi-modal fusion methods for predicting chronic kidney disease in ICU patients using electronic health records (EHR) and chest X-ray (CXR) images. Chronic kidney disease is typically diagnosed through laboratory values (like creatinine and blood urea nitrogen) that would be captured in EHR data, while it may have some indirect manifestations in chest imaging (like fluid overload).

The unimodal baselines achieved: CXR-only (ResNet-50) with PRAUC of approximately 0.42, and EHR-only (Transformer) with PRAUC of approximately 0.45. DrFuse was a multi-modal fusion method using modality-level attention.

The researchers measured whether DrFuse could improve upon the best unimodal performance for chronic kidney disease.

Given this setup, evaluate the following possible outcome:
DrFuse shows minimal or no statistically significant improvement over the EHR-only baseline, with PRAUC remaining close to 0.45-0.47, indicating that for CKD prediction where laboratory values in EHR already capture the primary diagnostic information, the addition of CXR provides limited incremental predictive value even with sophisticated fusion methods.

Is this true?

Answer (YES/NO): NO